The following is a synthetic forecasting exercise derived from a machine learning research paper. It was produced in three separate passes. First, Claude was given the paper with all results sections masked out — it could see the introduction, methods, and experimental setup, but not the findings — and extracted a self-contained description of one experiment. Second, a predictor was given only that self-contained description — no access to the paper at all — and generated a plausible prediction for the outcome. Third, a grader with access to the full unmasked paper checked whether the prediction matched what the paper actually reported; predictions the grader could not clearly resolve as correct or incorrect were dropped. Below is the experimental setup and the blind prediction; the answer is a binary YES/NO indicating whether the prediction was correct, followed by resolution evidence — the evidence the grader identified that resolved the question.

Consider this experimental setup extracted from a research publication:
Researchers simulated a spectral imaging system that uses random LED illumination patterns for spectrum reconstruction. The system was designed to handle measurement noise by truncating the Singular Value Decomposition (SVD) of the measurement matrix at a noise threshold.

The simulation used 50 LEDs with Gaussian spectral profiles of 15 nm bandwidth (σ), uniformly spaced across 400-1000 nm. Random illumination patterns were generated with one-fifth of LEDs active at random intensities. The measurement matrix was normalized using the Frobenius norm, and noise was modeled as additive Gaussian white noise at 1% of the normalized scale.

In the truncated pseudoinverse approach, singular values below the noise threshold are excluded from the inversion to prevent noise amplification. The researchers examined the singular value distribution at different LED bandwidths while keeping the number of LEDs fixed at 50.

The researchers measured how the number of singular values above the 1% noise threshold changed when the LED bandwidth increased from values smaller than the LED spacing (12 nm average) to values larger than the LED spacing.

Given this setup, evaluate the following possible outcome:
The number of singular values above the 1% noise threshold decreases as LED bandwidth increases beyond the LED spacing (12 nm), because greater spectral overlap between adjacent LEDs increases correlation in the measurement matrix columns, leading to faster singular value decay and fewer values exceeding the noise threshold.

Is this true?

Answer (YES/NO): YES